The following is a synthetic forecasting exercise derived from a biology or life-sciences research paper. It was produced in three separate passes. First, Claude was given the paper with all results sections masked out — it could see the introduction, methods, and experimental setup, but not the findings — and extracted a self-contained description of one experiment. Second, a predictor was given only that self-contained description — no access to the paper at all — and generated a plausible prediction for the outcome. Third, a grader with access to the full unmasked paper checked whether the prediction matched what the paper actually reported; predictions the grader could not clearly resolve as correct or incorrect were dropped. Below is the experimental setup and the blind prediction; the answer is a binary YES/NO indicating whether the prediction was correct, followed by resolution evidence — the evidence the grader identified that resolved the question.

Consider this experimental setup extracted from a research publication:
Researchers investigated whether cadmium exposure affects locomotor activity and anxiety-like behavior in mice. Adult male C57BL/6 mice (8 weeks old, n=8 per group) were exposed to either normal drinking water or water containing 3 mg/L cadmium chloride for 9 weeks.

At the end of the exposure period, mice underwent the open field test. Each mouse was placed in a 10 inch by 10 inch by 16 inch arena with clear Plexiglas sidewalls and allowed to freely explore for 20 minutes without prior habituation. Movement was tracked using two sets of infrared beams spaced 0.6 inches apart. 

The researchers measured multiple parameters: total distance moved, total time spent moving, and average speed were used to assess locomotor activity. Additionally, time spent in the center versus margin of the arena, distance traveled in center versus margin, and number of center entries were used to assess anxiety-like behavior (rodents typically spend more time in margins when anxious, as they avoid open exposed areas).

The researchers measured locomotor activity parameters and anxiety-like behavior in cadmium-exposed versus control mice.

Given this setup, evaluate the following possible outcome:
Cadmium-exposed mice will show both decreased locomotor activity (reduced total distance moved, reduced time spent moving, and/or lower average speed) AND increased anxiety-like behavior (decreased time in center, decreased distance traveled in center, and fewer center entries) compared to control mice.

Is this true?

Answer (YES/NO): NO